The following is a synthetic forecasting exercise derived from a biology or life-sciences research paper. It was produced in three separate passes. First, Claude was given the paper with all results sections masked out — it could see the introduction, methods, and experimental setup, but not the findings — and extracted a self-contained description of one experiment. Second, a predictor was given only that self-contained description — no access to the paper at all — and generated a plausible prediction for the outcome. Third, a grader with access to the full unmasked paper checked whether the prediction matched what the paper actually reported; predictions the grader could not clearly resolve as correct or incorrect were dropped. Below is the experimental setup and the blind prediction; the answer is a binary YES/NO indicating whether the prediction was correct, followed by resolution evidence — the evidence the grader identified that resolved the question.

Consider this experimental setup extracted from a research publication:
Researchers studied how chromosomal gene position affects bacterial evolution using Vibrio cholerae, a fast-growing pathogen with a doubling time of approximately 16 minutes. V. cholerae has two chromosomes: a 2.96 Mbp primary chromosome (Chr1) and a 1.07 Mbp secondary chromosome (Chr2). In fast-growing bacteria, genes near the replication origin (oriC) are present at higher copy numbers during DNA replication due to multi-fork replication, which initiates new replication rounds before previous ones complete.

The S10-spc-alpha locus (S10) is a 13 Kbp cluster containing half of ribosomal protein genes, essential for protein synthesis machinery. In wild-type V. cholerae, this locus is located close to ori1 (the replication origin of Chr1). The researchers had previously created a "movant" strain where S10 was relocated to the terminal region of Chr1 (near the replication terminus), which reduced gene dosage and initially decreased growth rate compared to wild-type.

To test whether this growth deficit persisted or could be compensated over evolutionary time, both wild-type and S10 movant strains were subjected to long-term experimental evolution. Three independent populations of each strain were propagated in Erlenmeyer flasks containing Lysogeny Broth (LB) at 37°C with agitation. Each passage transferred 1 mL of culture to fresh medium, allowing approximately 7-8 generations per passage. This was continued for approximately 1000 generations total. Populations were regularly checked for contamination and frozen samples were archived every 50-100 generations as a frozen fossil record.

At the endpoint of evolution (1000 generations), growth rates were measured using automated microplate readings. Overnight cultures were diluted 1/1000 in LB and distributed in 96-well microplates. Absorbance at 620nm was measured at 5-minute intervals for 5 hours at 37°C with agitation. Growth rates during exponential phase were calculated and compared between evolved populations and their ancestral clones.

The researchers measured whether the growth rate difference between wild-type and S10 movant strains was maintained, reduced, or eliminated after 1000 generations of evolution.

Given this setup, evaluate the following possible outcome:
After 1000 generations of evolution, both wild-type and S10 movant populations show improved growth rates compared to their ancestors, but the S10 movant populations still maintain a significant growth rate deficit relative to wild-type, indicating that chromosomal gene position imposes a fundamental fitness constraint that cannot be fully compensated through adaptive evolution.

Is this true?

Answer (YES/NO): YES